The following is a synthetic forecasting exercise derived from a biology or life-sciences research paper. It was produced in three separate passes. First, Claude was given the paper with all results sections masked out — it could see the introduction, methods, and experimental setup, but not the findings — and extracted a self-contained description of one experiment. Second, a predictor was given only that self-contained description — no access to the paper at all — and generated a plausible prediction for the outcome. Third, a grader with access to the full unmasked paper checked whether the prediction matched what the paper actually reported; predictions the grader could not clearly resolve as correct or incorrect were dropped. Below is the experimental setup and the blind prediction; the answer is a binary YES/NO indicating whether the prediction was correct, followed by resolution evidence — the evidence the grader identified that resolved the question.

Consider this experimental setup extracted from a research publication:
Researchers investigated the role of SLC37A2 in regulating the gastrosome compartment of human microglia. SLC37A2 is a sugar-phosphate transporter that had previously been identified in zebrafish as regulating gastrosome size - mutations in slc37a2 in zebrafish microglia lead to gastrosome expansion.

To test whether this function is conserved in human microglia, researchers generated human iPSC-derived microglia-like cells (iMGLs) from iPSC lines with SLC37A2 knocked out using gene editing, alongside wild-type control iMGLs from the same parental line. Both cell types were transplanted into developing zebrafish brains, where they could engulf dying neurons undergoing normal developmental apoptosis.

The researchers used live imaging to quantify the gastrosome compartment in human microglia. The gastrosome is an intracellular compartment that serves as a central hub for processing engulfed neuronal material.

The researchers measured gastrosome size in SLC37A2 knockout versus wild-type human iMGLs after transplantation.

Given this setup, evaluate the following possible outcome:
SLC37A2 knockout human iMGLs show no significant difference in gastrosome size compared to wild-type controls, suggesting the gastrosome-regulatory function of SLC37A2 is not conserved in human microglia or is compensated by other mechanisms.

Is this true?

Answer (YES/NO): NO